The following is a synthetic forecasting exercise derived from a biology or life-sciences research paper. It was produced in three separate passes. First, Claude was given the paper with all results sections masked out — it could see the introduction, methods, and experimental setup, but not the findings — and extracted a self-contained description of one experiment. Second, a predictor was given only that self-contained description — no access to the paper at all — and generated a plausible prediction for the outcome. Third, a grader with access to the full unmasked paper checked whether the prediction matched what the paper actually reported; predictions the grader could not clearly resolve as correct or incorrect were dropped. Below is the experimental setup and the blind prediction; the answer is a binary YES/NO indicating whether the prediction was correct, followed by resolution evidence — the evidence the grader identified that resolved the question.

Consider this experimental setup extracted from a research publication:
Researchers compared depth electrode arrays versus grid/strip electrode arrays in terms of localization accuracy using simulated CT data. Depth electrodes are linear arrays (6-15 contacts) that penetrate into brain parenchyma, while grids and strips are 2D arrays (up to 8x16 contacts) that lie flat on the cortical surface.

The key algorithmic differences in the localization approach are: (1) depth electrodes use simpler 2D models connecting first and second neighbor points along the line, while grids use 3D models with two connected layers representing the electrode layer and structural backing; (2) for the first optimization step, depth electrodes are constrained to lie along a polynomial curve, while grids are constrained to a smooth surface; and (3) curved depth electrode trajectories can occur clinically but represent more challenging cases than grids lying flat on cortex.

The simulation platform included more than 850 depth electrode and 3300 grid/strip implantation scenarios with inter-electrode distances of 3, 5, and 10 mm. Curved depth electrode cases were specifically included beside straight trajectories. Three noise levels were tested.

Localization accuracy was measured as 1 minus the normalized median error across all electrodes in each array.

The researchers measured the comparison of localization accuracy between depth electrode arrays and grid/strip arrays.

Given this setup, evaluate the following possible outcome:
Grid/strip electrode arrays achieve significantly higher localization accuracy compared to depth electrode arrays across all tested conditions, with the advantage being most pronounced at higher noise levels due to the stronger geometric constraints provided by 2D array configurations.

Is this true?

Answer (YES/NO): NO